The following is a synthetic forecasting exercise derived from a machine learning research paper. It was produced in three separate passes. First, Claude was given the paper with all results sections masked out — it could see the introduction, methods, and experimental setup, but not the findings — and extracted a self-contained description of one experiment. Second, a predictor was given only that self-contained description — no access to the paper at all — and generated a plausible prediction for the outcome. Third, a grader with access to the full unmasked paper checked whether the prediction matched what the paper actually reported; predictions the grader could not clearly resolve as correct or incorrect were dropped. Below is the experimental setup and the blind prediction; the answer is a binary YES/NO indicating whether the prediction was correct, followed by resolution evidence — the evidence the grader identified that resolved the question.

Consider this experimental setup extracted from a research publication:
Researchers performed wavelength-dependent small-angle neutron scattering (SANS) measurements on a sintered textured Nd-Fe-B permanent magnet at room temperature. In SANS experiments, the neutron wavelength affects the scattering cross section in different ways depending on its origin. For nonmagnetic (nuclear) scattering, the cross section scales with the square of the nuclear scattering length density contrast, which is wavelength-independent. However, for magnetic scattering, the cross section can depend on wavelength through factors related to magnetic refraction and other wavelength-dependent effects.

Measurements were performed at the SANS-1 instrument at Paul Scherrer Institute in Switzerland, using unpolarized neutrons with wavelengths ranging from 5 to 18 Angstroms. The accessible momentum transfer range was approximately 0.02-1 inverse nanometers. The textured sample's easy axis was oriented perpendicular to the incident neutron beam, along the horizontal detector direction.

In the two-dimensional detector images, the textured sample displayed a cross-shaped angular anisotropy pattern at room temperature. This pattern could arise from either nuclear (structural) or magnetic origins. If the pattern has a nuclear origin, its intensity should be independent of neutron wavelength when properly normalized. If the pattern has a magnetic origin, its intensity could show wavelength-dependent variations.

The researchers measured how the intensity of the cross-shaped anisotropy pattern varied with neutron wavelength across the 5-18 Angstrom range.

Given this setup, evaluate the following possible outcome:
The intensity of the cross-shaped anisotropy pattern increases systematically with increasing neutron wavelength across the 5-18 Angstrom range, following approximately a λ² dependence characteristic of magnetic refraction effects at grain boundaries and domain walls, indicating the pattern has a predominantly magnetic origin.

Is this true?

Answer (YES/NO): NO